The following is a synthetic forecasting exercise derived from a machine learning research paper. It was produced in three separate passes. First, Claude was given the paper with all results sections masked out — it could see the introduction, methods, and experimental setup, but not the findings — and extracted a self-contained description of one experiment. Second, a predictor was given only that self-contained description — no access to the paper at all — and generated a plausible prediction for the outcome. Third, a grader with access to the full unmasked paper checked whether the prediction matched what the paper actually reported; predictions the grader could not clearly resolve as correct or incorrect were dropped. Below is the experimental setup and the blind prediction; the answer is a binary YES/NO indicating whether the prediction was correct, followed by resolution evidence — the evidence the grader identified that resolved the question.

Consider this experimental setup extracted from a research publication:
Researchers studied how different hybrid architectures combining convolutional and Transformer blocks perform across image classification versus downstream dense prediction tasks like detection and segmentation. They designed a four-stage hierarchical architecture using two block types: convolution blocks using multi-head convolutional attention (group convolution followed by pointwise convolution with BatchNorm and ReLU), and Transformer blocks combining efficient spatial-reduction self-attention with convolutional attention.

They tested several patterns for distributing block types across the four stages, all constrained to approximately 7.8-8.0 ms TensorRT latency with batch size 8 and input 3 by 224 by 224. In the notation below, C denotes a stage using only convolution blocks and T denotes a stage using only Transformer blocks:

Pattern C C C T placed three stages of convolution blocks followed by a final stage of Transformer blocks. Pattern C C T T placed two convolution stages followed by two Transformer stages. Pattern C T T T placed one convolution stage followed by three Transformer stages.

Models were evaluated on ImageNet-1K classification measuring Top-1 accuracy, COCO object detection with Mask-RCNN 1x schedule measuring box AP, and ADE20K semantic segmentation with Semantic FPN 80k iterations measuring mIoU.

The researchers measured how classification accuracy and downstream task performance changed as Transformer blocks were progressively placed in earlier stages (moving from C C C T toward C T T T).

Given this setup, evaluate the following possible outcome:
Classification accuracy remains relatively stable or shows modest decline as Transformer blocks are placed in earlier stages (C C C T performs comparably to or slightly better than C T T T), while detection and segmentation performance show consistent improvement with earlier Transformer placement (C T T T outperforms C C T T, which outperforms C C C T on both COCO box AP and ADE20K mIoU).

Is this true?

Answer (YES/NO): NO